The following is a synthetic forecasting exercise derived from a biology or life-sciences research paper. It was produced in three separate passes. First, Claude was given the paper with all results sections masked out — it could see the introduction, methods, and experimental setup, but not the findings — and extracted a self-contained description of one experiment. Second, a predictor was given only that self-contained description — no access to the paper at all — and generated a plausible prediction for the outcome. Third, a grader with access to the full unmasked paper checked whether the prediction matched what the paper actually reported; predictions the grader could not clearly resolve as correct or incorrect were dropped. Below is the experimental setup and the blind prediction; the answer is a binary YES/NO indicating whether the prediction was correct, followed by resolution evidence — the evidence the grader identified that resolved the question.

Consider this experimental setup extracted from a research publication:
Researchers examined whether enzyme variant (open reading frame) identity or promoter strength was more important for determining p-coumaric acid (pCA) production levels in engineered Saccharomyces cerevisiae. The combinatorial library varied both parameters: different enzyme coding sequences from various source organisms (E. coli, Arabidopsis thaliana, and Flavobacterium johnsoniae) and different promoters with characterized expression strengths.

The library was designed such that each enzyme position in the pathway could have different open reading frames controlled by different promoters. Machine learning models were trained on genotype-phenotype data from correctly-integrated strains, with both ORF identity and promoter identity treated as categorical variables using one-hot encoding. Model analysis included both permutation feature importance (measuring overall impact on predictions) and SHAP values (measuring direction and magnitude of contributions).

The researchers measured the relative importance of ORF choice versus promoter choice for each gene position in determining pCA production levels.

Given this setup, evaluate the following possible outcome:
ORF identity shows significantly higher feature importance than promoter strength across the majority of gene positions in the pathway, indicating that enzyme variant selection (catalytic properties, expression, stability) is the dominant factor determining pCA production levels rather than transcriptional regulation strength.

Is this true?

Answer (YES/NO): NO